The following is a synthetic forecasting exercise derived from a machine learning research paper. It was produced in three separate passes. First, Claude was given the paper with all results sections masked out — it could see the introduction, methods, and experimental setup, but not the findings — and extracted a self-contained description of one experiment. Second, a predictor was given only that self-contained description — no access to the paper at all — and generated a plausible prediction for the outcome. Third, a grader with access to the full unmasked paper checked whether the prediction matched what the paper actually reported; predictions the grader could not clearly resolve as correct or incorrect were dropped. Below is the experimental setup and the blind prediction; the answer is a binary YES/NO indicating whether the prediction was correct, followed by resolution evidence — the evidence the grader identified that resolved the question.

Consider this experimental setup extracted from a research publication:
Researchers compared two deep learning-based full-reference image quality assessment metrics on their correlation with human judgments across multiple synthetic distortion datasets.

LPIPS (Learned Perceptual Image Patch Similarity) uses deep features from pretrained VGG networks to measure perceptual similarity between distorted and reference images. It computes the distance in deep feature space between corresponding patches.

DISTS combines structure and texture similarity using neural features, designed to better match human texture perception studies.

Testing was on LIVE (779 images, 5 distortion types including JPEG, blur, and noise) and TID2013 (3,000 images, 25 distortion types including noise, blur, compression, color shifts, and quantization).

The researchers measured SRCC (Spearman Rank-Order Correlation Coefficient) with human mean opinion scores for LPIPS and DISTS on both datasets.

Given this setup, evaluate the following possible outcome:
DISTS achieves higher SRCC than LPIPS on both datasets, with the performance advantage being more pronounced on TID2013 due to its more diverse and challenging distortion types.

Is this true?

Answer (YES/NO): YES